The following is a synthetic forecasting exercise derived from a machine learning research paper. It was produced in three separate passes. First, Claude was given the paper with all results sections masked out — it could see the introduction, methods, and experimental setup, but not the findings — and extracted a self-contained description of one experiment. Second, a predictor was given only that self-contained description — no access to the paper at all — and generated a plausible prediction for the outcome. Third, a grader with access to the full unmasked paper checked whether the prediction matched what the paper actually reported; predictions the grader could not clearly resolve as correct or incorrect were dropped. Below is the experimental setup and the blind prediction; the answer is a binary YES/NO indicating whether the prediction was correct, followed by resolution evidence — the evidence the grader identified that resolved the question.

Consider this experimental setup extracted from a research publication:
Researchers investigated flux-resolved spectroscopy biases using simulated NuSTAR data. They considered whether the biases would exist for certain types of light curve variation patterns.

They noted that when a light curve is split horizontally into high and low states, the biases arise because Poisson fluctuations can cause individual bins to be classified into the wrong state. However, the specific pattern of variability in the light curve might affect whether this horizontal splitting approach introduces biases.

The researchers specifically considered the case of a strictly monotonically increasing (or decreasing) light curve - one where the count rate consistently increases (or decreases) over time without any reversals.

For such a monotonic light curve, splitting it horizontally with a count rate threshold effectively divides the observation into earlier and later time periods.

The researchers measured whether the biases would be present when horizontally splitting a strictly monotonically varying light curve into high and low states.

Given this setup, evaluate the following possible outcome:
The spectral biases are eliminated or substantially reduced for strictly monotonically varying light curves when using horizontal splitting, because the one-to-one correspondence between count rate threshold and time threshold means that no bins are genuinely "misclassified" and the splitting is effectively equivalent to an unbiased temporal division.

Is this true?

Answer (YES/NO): YES